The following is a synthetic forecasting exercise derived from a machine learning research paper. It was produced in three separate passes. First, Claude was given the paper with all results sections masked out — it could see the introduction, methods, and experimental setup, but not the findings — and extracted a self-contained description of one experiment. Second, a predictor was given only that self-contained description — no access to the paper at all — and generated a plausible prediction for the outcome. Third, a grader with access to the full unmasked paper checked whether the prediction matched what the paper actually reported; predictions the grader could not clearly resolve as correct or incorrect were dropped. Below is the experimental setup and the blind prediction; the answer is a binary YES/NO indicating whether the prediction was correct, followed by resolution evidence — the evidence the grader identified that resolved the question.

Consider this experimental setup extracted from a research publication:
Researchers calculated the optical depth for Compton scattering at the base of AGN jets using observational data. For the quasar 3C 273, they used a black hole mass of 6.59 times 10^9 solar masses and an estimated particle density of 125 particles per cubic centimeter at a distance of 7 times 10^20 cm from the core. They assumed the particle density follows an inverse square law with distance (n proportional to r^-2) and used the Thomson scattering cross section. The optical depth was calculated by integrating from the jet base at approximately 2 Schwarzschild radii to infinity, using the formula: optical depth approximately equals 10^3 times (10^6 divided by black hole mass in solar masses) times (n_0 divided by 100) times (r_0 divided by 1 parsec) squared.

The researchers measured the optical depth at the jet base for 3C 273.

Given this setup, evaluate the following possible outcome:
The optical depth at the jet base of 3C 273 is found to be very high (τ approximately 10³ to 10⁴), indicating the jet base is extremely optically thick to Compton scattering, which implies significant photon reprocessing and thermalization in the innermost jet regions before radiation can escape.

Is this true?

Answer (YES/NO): YES